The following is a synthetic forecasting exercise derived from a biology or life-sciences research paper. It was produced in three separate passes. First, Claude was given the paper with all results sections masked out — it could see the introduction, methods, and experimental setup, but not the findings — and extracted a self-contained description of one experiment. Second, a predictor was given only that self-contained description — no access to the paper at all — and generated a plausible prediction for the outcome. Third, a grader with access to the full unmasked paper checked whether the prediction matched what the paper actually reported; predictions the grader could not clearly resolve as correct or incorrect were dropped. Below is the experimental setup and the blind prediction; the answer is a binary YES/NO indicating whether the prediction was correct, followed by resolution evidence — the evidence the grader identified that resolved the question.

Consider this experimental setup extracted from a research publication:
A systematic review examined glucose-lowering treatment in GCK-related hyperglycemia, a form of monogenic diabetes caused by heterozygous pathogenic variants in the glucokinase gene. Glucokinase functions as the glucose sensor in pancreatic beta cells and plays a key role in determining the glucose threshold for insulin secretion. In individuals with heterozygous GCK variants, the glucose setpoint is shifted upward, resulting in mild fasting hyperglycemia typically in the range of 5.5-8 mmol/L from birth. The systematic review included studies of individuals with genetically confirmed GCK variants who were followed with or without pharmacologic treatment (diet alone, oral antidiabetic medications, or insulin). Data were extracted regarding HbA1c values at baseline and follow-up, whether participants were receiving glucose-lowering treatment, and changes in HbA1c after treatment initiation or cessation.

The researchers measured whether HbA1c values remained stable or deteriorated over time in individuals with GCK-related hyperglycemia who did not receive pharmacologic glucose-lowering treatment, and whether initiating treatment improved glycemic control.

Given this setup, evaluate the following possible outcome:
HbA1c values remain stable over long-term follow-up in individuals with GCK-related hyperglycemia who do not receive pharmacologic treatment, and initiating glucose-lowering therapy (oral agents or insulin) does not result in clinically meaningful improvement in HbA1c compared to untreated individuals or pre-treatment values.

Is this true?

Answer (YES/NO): YES